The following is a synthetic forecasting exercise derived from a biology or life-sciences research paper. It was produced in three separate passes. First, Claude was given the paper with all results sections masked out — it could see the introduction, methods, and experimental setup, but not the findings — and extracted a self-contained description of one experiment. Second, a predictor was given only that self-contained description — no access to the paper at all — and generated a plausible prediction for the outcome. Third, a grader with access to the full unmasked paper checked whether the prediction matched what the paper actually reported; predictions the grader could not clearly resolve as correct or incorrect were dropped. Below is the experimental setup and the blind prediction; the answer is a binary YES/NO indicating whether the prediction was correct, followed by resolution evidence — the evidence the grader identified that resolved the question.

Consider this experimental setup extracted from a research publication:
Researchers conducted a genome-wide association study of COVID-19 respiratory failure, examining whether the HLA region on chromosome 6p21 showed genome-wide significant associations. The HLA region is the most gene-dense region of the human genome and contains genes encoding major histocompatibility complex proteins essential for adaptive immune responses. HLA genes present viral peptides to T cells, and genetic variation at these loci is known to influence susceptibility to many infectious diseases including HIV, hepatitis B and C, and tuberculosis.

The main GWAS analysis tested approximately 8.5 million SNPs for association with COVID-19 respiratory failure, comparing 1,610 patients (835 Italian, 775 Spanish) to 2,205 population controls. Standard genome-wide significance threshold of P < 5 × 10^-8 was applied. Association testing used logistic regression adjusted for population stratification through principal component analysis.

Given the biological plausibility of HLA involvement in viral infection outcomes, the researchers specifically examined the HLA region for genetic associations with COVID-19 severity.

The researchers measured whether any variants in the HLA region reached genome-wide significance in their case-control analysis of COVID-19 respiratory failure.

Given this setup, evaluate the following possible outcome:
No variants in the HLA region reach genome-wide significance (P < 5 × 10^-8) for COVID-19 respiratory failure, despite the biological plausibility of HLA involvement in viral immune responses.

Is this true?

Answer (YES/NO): YES